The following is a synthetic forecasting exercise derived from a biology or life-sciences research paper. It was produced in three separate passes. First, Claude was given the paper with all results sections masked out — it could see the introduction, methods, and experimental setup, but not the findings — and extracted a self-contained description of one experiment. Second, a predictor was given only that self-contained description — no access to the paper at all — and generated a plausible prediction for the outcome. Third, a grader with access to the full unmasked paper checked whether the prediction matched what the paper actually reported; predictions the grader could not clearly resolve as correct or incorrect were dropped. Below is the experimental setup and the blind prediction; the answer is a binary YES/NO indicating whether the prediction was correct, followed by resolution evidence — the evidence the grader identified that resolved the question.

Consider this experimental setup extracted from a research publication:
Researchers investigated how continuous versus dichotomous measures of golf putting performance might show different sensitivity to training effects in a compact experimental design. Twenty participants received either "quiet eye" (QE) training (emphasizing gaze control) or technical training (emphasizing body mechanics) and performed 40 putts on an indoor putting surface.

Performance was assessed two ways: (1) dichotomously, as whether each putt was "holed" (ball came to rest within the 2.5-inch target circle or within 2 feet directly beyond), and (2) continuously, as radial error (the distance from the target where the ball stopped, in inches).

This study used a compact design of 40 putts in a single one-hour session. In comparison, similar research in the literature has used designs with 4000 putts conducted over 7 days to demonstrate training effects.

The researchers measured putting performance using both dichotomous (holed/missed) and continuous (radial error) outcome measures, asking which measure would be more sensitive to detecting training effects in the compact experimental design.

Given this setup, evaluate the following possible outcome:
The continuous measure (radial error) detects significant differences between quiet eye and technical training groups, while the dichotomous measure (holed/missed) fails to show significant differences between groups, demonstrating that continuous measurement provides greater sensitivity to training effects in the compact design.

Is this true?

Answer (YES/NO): YES